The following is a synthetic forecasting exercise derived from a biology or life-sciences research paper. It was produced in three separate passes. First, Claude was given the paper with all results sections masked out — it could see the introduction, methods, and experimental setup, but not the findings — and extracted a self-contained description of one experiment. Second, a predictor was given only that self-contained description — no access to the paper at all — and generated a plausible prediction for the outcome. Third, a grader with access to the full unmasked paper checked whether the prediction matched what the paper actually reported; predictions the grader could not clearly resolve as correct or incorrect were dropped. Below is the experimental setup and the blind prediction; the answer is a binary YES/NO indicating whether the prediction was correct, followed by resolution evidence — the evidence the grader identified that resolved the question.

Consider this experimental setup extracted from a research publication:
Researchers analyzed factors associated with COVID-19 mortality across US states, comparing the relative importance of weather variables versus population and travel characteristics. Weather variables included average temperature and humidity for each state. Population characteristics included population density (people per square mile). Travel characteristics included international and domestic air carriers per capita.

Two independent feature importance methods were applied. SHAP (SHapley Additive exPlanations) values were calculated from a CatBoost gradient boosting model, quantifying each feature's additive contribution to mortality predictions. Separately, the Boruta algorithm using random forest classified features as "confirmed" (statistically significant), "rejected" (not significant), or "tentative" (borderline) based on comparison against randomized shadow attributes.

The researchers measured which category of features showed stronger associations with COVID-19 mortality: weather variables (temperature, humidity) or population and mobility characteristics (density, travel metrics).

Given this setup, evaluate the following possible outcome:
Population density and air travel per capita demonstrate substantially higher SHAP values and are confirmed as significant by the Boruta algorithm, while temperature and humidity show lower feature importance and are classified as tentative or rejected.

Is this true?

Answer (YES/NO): YES